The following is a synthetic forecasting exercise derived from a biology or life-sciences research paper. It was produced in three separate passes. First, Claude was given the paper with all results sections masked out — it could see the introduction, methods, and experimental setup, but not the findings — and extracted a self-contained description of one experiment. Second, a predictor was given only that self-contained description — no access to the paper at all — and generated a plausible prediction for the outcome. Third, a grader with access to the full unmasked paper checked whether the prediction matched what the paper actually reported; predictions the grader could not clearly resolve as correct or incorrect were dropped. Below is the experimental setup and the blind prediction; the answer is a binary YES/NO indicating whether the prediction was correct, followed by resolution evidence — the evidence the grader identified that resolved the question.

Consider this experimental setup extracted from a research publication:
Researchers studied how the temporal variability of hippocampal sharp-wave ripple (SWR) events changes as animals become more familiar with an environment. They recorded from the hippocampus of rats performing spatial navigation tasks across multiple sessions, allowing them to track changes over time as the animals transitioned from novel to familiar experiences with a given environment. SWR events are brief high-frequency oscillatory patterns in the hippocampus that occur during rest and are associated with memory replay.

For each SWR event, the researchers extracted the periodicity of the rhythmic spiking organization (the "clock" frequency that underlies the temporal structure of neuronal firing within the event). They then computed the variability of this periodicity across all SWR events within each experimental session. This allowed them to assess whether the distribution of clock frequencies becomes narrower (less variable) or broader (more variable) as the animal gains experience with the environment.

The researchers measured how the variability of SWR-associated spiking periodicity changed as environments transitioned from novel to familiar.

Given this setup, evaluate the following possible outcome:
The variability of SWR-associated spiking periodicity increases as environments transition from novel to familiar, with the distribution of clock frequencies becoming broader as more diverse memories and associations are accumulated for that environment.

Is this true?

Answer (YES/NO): YES